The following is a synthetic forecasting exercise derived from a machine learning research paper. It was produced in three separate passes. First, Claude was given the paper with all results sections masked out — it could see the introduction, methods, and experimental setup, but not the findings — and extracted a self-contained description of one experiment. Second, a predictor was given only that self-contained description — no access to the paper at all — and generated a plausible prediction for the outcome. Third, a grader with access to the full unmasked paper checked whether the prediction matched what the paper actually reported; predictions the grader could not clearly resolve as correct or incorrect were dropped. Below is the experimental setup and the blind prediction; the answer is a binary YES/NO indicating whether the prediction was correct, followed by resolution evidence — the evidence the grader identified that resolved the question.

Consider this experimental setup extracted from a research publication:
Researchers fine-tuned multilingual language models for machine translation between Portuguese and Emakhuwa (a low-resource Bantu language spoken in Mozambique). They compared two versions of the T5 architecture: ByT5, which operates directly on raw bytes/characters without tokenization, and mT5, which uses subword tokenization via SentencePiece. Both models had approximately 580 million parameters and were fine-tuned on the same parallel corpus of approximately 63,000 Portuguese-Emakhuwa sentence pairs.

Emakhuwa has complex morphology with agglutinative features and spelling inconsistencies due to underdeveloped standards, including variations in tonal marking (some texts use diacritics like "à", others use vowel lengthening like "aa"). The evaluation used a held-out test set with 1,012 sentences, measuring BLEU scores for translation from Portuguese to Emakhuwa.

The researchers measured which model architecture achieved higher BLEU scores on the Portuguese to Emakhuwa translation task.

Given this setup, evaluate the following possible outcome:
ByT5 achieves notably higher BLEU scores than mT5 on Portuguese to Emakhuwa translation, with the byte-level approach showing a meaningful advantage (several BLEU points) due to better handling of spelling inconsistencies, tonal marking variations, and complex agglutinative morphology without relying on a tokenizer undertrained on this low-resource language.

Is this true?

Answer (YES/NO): NO